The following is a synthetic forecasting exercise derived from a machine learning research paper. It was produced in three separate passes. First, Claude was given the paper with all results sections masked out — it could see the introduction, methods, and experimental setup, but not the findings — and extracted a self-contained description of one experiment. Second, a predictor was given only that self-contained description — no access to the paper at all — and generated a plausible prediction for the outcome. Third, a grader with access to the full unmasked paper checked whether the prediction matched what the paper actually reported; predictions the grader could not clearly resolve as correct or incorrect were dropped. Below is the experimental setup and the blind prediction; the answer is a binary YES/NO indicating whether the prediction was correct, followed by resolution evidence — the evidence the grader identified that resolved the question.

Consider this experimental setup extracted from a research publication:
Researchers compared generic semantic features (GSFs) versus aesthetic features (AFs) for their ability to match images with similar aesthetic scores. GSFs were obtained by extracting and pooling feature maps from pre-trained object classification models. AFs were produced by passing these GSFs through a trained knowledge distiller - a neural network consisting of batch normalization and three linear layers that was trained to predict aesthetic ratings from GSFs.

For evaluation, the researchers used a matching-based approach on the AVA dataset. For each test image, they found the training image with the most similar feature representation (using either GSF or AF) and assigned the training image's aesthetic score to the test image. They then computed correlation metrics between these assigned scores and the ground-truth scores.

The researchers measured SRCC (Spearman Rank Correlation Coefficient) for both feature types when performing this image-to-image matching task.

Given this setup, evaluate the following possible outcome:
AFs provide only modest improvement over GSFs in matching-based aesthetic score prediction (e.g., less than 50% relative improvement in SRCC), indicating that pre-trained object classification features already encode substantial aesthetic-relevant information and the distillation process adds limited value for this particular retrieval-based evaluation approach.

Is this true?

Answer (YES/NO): NO